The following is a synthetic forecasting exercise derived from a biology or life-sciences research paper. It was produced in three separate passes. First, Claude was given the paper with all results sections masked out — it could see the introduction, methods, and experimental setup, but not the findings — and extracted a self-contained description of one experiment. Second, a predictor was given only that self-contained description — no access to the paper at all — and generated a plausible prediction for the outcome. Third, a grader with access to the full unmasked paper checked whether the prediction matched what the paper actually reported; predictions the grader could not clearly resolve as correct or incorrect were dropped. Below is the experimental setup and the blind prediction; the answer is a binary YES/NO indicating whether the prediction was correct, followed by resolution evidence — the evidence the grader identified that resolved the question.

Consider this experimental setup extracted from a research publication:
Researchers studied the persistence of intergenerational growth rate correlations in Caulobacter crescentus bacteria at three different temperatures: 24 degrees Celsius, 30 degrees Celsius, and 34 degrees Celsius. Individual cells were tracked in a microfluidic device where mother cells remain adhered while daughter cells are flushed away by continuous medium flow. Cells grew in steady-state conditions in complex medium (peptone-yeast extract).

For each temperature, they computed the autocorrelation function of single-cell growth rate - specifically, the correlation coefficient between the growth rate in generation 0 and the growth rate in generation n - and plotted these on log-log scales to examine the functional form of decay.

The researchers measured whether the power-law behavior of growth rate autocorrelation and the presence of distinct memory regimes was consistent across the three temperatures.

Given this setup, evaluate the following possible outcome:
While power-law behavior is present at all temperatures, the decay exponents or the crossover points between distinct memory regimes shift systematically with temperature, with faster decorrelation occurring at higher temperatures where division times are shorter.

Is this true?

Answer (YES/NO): NO